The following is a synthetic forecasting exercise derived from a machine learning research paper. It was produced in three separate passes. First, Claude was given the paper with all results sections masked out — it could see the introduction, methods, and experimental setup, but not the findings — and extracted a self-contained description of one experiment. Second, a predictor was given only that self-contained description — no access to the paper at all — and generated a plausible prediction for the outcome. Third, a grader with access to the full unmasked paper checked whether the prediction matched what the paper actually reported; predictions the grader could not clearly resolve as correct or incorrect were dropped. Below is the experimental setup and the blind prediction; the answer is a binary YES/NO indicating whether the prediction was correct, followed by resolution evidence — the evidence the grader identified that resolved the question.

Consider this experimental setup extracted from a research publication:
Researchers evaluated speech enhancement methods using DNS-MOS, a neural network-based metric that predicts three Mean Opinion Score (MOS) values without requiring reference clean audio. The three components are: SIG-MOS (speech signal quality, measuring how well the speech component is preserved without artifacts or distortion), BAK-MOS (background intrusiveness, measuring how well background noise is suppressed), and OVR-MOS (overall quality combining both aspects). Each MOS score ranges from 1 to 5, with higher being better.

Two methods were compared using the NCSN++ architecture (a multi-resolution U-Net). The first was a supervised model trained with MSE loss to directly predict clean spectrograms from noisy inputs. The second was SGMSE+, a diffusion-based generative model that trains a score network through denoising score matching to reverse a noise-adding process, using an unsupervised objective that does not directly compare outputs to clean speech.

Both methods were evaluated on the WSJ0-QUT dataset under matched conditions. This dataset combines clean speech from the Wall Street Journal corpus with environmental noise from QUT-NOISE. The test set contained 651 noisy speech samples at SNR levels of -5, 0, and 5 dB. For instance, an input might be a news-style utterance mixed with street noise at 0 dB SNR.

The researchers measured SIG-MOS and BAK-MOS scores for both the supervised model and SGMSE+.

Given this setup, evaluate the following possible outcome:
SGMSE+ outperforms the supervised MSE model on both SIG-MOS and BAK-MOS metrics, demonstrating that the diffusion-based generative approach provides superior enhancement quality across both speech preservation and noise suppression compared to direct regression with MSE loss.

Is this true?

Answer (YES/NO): NO